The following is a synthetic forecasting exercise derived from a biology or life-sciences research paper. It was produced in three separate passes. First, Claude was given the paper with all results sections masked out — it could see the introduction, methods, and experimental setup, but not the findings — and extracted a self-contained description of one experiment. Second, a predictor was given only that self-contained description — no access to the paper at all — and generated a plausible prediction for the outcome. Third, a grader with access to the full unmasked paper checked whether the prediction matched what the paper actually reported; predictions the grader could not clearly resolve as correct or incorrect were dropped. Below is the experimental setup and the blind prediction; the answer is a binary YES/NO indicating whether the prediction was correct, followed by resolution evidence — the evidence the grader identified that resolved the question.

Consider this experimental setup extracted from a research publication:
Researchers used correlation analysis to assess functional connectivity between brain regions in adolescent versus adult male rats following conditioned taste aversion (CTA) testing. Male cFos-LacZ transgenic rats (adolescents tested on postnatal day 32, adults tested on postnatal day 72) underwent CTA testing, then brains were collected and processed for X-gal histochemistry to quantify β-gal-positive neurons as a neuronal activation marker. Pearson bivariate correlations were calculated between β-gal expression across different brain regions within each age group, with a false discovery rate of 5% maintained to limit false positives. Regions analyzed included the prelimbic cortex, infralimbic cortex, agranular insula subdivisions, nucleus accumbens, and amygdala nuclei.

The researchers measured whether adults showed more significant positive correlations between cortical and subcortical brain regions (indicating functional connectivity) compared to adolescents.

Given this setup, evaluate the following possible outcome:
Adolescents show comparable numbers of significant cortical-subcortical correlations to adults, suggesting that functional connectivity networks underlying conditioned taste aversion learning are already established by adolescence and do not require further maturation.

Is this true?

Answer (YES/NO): NO